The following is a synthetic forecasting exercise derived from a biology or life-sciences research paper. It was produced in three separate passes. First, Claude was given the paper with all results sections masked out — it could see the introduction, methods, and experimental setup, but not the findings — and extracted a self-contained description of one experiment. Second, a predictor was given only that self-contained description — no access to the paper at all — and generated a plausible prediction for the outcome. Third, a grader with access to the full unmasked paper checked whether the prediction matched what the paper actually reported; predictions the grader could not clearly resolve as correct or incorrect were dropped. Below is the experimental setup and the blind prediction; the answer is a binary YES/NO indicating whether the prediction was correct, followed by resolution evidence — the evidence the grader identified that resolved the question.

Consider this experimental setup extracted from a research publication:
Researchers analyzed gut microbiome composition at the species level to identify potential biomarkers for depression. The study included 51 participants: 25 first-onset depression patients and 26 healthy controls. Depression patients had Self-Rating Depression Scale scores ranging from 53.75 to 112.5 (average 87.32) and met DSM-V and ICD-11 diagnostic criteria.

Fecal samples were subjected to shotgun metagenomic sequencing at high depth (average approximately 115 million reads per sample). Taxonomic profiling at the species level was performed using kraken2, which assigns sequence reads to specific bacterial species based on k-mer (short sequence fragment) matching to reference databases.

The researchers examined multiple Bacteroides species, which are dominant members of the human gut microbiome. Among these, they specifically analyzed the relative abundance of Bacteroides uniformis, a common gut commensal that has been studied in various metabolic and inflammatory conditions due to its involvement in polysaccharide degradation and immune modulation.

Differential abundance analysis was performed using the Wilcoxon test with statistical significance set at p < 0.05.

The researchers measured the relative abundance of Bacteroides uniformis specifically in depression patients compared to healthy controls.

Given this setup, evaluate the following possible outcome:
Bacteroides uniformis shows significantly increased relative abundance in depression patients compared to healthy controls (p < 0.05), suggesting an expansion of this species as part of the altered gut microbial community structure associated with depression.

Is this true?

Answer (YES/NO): YES